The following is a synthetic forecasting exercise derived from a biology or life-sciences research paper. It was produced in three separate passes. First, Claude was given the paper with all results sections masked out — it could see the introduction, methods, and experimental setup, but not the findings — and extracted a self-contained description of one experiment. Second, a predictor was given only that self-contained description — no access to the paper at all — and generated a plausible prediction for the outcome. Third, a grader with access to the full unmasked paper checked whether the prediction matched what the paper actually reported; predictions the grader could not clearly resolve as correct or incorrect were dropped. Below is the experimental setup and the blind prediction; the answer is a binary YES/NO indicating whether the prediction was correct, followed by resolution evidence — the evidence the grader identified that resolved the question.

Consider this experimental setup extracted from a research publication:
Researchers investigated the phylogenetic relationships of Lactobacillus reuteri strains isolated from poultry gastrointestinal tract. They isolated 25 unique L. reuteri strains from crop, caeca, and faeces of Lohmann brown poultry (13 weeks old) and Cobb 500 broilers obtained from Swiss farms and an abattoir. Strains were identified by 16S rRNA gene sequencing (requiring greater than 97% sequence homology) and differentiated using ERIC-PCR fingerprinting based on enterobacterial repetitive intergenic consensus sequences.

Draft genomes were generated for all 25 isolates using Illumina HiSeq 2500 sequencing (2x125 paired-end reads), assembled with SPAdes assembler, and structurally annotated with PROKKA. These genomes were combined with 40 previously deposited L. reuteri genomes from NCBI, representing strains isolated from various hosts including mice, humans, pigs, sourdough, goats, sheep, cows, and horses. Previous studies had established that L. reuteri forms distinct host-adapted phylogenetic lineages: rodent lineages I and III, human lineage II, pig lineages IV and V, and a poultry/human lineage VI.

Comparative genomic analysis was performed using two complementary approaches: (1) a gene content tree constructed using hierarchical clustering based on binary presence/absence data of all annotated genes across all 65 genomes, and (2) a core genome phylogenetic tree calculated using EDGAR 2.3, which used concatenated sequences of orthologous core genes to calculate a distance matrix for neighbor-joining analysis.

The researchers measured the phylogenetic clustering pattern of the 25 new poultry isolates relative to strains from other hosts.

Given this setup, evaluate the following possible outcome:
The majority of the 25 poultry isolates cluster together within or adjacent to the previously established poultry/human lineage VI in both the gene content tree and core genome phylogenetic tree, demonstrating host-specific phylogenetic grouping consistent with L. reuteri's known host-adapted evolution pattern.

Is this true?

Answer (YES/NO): YES